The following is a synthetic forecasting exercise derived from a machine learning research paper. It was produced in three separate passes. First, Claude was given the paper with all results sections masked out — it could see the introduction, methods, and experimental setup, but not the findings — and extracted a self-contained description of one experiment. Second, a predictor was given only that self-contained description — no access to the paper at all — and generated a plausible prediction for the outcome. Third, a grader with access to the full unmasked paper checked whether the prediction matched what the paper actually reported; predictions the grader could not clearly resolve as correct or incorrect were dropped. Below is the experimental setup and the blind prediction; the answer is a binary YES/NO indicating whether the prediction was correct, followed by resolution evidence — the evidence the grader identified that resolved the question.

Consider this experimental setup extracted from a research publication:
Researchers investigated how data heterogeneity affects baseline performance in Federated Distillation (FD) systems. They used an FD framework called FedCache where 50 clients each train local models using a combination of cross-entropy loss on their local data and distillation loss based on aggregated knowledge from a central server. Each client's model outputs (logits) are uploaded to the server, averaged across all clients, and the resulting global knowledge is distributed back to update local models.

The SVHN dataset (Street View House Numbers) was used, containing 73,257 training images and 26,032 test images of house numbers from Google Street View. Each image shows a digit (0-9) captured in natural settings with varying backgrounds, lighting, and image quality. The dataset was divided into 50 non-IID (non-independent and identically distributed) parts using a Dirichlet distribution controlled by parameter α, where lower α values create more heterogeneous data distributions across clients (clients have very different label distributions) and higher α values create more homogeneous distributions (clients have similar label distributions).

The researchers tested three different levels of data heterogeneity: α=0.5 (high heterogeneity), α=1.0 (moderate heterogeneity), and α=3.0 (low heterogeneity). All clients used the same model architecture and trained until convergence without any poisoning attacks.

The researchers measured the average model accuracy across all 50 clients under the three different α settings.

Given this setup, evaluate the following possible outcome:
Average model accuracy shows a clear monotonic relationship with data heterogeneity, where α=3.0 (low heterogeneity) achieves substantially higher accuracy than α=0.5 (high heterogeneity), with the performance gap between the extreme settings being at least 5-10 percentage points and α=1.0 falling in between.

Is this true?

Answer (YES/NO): NO